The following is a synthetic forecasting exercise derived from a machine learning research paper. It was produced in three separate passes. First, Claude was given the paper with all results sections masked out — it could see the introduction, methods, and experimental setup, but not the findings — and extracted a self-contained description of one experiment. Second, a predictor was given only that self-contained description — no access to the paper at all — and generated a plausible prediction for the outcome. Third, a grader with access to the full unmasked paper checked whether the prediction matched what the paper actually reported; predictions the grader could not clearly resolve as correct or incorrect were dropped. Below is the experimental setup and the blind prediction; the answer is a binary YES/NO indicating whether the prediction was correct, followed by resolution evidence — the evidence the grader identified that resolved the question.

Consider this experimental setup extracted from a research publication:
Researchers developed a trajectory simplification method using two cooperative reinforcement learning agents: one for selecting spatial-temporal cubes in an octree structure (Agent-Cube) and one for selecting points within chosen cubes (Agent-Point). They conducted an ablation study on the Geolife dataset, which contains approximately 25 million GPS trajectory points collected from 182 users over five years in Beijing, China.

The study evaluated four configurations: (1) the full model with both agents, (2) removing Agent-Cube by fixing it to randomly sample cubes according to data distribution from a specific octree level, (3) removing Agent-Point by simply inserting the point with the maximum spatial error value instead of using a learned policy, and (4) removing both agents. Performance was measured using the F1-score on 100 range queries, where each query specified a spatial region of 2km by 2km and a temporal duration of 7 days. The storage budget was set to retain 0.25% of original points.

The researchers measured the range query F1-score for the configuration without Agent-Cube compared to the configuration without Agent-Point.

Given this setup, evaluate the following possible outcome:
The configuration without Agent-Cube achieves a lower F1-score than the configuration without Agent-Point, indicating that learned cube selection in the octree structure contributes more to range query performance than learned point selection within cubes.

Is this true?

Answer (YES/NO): YES